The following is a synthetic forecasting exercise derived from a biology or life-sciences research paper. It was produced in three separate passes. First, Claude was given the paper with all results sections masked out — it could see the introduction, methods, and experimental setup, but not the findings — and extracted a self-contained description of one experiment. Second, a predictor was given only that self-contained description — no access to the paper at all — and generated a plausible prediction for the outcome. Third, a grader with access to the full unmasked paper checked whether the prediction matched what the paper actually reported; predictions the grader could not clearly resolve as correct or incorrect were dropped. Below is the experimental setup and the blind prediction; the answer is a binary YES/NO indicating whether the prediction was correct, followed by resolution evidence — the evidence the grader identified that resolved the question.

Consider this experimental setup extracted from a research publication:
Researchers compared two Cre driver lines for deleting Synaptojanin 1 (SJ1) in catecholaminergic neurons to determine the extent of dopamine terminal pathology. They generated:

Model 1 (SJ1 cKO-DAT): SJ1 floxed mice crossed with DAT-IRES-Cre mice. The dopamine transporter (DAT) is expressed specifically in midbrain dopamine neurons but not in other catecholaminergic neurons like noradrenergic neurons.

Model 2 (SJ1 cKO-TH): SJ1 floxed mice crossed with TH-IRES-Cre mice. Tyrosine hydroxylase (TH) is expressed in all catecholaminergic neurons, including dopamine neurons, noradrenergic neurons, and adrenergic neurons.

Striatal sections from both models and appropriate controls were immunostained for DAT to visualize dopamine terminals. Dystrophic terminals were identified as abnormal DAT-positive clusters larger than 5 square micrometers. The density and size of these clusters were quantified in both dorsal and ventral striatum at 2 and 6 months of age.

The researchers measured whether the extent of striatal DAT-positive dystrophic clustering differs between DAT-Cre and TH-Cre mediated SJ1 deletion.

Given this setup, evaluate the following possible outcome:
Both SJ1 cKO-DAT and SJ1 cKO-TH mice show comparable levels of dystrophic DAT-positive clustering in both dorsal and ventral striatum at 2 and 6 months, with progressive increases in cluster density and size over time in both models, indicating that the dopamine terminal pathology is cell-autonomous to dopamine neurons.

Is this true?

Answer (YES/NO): NO